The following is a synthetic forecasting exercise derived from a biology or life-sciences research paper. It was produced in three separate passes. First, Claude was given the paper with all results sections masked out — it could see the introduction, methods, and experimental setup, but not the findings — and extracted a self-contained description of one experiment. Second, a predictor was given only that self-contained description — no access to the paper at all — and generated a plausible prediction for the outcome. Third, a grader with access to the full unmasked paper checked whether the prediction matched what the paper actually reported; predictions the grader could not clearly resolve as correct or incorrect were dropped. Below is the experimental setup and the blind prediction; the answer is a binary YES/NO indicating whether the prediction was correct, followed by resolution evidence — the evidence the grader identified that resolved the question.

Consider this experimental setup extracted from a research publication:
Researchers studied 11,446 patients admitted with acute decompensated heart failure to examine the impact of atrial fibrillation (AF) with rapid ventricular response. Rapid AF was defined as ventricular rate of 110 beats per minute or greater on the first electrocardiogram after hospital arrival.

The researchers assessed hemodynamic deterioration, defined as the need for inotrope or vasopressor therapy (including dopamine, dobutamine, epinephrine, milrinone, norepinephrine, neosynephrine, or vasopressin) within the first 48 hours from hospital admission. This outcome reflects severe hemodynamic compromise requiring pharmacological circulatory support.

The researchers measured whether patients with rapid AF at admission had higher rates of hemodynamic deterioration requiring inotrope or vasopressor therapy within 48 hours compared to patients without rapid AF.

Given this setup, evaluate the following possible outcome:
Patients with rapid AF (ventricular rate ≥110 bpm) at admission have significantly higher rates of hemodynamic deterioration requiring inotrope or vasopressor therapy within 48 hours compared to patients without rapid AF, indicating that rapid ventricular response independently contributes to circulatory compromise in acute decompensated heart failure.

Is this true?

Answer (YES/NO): NO